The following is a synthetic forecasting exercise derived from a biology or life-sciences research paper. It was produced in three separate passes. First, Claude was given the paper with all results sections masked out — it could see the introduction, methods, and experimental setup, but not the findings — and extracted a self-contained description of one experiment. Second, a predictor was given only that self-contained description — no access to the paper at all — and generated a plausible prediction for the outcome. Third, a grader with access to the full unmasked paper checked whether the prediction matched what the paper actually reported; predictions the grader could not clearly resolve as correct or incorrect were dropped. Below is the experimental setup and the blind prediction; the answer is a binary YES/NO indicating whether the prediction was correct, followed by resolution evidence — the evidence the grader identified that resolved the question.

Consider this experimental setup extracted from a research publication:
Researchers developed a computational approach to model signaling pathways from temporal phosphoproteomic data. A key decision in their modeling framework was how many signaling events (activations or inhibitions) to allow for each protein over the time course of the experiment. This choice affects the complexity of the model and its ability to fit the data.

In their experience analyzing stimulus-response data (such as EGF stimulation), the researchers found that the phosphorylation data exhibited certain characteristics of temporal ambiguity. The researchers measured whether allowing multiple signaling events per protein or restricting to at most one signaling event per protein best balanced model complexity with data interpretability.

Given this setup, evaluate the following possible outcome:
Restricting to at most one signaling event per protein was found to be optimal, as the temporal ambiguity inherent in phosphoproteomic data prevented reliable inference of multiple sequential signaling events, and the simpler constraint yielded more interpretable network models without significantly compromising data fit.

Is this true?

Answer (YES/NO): YES